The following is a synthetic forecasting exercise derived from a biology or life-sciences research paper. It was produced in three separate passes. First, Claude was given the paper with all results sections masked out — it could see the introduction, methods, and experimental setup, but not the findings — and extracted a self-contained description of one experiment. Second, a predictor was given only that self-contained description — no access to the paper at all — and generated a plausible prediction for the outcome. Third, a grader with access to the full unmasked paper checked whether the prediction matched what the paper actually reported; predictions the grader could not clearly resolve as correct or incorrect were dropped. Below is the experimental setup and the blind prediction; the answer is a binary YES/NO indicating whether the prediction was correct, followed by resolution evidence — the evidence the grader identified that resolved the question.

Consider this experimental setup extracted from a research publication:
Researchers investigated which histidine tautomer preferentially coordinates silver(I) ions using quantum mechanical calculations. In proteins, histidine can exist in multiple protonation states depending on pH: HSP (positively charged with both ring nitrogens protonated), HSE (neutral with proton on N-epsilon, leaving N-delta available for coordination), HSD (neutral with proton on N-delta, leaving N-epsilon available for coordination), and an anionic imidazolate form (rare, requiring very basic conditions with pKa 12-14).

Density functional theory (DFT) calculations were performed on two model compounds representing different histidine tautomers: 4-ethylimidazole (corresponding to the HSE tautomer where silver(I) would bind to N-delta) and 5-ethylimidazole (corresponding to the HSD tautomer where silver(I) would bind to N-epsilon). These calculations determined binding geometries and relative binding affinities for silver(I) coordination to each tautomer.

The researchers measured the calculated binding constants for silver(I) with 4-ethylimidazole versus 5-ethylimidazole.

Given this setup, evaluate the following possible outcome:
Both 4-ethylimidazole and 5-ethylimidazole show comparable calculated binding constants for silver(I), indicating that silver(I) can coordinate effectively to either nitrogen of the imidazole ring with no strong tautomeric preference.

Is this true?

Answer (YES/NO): NO